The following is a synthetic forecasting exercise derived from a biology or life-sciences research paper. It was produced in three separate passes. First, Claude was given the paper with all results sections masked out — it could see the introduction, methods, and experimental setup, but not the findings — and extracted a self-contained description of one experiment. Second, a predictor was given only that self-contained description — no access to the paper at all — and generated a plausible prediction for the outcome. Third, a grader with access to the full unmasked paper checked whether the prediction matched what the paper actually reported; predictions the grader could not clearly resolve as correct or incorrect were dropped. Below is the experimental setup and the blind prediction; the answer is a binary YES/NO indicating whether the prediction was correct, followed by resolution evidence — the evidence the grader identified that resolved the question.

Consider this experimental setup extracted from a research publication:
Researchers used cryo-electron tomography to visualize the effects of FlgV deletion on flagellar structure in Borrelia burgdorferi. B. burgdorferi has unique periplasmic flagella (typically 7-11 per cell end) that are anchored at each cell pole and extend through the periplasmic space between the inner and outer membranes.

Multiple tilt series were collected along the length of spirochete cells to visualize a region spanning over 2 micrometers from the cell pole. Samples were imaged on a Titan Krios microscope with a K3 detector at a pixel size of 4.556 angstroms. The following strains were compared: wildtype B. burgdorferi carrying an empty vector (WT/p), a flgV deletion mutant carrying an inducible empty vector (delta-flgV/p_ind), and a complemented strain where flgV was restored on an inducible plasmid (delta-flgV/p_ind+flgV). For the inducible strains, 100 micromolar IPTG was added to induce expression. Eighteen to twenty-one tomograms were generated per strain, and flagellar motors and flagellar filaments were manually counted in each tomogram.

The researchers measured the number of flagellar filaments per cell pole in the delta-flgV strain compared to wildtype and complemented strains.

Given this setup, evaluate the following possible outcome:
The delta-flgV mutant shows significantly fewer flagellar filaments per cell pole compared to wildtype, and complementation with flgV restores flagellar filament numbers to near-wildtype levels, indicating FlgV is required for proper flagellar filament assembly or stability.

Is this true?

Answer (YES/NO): YES